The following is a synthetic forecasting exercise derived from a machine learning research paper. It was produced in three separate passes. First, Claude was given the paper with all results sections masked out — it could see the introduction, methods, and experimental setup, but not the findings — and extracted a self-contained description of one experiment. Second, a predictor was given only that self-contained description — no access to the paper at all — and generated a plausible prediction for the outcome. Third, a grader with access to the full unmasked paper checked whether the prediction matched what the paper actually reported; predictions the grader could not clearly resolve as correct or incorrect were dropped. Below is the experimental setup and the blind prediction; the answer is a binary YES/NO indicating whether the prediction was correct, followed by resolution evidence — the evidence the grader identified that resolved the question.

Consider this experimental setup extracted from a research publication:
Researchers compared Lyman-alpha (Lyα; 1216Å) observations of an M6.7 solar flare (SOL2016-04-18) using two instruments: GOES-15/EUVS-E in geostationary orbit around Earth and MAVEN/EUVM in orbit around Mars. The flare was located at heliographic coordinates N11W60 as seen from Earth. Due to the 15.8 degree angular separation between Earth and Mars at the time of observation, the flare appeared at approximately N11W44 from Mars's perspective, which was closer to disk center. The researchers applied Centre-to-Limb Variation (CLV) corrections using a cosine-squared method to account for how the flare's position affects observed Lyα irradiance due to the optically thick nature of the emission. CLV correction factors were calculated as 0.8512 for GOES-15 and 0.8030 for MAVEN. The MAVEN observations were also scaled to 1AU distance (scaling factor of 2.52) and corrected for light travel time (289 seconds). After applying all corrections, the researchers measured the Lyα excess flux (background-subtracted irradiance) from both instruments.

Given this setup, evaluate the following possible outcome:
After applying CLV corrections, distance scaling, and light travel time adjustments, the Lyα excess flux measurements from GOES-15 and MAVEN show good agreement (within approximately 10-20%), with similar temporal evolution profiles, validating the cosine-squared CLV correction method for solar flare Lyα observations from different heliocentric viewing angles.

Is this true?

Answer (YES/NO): NO